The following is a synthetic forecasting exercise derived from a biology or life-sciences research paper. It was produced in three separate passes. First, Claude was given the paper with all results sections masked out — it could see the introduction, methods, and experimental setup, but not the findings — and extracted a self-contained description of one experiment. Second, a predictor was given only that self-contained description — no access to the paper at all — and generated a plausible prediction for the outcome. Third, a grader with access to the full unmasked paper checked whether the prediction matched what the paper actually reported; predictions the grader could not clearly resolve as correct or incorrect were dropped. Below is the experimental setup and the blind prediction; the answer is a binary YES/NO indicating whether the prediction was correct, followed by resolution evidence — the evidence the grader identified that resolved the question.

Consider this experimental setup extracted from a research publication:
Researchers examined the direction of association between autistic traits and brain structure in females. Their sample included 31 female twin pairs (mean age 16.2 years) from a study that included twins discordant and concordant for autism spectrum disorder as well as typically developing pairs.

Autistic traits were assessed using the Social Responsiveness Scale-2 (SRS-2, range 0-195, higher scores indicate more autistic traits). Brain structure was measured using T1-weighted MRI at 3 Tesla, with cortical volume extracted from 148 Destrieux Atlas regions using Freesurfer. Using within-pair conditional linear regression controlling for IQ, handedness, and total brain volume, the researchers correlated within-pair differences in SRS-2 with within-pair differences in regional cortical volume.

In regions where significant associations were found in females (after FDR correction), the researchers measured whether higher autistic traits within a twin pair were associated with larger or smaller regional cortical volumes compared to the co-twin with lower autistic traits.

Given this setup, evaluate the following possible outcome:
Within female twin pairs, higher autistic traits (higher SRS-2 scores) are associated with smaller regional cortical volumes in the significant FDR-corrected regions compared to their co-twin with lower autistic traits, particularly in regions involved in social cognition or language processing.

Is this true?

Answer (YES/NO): YES